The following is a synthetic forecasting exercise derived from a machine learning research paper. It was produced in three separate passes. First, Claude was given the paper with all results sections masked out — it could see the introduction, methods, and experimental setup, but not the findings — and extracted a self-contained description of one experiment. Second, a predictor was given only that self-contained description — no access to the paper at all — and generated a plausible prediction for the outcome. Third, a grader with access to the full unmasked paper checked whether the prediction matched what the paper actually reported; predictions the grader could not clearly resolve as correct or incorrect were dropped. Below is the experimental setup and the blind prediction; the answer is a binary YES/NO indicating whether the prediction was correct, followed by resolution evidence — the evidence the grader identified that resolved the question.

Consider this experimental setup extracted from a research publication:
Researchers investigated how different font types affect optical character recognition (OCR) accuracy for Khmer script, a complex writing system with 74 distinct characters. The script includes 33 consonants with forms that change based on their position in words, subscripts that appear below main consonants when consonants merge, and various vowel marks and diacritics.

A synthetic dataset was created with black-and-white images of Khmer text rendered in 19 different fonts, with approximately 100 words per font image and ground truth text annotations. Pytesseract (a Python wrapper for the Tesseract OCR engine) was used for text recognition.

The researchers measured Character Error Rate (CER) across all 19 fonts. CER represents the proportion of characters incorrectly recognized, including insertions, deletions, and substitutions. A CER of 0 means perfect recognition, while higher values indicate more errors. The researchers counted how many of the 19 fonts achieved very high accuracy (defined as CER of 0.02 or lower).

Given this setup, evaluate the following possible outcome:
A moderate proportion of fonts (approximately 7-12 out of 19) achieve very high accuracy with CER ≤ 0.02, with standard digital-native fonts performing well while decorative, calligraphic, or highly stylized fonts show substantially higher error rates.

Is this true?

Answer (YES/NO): NO